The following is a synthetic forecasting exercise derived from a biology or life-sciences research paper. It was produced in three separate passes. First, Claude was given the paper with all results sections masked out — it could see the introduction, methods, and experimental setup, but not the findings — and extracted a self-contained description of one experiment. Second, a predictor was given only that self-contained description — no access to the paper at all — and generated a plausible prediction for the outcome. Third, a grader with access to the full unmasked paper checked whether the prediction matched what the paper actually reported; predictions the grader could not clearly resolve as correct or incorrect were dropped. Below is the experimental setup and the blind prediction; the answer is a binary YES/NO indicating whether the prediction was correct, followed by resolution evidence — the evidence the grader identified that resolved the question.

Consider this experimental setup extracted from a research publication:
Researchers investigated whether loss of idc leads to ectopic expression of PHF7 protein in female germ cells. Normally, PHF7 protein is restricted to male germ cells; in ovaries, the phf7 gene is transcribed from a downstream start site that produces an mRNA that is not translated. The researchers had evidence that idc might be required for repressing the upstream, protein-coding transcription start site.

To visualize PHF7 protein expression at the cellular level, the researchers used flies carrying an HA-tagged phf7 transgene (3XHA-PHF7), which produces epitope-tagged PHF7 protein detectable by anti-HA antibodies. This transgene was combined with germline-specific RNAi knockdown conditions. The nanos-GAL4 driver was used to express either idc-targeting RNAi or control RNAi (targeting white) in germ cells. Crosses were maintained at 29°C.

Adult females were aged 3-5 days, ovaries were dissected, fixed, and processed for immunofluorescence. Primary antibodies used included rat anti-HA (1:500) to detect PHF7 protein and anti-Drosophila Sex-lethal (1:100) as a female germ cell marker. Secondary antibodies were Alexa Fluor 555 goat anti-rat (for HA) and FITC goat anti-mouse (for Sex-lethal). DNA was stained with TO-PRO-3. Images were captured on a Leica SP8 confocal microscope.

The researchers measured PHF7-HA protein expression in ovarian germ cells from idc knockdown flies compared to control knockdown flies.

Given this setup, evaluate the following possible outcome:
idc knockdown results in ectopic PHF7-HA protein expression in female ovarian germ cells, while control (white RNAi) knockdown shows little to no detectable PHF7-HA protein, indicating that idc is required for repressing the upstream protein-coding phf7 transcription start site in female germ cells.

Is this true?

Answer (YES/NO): YES